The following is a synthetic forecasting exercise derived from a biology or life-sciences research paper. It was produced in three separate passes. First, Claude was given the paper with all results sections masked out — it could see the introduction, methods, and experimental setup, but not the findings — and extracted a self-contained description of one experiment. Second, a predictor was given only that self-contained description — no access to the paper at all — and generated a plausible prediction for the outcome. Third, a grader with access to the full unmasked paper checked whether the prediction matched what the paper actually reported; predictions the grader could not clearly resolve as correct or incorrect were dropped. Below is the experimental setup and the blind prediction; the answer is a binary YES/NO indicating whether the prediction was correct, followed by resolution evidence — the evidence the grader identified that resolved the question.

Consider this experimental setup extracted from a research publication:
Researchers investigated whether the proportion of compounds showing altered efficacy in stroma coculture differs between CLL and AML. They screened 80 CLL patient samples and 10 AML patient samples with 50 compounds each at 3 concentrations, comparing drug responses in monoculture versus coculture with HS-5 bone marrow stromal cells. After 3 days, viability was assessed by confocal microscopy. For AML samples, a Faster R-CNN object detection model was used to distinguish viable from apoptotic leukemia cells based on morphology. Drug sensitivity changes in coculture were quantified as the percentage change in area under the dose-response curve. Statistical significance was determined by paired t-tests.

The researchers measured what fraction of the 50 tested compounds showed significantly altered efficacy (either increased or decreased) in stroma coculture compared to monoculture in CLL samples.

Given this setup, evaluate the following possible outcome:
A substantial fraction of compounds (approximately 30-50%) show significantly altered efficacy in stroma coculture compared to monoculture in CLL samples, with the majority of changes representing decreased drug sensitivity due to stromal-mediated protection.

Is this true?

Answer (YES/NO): NO